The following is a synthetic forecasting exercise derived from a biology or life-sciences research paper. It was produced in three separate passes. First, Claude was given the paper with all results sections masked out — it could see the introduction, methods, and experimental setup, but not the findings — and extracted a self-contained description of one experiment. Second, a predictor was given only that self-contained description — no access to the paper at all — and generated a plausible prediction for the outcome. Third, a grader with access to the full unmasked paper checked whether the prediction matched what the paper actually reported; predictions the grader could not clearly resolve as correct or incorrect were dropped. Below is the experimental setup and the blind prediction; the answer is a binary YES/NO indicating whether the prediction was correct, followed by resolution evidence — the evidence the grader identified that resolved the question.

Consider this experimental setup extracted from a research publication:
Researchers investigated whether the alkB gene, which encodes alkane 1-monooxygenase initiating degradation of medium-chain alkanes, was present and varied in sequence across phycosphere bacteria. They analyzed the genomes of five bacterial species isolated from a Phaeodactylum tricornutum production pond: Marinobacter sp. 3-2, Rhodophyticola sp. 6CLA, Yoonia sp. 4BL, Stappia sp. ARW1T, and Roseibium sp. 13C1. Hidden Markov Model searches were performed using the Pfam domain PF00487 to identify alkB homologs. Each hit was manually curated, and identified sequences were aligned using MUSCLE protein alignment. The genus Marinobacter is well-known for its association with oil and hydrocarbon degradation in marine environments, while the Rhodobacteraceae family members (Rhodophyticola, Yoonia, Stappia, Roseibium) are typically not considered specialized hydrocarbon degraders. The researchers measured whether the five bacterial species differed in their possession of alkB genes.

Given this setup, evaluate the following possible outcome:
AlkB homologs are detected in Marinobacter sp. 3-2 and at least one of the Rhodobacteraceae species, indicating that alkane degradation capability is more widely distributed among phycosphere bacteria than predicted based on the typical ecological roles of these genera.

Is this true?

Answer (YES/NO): YES